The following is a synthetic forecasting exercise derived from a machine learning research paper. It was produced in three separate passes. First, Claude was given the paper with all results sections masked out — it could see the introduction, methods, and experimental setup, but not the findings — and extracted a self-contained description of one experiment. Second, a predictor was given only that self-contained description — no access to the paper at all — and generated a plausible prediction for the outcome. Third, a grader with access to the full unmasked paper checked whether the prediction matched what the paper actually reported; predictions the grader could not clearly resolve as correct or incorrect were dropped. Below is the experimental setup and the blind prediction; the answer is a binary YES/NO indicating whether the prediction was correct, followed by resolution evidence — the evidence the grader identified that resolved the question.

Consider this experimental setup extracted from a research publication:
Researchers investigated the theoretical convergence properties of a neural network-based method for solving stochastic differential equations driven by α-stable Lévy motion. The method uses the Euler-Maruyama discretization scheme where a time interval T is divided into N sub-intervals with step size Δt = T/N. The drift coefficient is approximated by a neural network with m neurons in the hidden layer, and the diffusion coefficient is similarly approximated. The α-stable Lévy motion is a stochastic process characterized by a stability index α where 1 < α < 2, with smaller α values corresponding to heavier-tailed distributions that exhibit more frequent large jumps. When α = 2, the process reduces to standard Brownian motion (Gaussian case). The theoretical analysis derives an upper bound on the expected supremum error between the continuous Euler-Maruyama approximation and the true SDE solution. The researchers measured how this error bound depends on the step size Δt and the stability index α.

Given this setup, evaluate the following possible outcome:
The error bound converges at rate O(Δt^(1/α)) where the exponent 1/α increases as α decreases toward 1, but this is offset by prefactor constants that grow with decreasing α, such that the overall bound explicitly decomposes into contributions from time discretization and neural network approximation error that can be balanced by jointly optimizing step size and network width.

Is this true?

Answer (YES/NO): NO